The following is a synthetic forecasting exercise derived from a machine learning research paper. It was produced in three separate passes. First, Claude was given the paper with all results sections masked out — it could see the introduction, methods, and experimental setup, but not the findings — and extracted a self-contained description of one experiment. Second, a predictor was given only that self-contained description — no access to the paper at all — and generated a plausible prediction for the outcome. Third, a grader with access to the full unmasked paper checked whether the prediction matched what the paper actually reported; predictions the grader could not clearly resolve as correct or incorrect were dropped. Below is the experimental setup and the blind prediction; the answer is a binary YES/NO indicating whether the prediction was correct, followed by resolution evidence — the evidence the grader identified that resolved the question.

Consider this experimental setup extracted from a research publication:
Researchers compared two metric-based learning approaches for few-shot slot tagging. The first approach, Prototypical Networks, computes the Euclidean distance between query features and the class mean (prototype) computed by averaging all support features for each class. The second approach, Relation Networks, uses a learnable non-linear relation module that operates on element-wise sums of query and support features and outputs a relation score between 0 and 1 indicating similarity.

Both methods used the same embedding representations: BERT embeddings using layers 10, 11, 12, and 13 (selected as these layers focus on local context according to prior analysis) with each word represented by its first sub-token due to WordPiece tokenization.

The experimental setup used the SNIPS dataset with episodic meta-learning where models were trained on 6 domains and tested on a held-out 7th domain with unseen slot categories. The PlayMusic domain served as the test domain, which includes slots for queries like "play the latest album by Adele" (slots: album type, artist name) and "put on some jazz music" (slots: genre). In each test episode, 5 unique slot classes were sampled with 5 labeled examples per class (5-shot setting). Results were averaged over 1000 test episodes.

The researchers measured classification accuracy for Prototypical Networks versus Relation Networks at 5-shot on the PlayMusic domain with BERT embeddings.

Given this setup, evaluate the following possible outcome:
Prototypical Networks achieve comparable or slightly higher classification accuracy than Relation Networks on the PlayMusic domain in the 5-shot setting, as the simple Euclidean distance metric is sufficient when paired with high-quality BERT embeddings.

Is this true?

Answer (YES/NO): NO